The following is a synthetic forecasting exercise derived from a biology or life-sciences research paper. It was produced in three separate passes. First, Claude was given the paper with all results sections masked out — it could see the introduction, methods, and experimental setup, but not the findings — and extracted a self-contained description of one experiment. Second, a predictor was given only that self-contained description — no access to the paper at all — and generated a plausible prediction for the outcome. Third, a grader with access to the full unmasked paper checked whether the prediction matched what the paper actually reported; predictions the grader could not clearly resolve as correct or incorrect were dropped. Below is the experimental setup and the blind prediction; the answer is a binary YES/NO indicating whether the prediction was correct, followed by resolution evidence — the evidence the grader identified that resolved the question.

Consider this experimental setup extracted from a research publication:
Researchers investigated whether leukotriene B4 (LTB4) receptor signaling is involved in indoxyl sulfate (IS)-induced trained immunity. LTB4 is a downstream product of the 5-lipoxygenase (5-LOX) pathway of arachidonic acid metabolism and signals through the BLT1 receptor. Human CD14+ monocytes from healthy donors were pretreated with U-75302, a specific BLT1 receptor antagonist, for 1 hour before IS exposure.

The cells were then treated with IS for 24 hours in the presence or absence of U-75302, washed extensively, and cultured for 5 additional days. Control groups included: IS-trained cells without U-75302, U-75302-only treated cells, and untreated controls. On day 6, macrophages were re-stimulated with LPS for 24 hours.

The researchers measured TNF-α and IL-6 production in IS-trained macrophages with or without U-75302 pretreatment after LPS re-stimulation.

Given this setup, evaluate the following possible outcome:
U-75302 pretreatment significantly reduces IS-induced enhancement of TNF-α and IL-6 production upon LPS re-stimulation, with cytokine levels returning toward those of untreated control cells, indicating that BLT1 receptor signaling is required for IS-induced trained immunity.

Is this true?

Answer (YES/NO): YES